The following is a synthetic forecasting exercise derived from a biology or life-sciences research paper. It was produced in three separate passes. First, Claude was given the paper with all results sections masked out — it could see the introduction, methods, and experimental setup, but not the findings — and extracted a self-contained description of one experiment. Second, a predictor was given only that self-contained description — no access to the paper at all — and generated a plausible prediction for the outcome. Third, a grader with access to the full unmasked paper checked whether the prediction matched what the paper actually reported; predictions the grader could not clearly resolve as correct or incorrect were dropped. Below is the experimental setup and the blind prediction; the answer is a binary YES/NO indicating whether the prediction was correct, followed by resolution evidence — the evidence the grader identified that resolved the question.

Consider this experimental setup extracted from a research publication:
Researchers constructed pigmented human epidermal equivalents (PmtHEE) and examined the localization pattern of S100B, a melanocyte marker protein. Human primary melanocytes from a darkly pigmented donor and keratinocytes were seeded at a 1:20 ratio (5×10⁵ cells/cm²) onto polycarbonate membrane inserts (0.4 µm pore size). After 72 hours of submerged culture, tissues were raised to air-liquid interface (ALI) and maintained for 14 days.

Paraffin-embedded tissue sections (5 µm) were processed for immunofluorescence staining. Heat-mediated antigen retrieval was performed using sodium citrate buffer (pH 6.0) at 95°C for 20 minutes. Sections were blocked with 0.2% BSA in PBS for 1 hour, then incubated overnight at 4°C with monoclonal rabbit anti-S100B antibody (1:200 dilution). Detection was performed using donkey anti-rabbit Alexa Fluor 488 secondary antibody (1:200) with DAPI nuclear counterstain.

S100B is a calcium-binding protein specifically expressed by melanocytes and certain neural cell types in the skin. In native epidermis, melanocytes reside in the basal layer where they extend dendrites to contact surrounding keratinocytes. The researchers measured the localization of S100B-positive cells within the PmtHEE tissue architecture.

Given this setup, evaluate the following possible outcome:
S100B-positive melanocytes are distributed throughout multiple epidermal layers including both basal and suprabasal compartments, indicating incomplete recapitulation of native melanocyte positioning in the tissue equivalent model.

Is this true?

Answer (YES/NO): NO